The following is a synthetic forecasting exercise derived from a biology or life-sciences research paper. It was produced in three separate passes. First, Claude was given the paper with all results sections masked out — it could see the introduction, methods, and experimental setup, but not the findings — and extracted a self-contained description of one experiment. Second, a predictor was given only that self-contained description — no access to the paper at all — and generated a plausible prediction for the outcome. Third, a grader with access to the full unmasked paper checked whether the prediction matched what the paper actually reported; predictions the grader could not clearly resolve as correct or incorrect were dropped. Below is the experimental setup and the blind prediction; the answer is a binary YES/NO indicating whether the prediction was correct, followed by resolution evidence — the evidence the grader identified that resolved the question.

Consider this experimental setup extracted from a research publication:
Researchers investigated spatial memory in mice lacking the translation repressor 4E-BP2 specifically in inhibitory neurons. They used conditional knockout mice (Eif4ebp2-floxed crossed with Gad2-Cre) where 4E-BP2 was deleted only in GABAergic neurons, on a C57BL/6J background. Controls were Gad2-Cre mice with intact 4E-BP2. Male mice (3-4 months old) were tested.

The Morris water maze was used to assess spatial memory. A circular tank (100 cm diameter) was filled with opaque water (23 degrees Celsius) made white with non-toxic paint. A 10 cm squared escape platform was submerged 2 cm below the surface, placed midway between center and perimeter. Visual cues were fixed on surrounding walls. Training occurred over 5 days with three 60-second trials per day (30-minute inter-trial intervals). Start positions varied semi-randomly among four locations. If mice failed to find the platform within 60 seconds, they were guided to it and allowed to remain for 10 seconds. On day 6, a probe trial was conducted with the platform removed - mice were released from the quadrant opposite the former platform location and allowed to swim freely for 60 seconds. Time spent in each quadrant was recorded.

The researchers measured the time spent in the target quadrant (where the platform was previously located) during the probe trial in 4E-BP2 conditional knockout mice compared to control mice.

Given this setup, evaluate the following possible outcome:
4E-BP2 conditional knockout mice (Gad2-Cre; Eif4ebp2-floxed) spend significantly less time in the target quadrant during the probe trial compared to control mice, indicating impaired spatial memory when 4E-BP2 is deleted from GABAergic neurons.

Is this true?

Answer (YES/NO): YES